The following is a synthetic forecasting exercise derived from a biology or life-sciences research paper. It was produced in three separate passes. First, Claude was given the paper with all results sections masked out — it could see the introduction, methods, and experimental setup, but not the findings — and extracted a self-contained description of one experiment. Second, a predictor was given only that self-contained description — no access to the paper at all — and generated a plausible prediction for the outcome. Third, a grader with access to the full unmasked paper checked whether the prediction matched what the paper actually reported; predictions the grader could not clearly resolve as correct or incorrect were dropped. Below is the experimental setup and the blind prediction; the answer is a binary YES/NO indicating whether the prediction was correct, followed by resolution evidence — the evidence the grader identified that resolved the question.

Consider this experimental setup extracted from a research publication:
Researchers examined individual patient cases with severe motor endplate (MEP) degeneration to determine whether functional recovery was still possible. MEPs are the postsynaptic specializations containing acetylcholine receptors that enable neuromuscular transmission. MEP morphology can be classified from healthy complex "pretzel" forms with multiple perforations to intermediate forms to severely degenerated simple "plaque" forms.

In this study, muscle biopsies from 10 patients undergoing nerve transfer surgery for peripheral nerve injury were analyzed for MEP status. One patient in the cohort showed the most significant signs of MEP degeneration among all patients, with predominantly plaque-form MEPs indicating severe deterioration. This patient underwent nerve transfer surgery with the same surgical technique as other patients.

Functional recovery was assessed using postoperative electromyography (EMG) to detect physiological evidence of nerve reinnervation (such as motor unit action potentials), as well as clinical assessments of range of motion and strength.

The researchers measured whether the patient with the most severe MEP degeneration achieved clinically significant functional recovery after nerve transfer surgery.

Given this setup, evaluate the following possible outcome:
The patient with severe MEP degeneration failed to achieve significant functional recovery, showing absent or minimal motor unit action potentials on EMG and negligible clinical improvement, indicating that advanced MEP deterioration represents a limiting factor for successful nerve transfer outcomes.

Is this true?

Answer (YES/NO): NO